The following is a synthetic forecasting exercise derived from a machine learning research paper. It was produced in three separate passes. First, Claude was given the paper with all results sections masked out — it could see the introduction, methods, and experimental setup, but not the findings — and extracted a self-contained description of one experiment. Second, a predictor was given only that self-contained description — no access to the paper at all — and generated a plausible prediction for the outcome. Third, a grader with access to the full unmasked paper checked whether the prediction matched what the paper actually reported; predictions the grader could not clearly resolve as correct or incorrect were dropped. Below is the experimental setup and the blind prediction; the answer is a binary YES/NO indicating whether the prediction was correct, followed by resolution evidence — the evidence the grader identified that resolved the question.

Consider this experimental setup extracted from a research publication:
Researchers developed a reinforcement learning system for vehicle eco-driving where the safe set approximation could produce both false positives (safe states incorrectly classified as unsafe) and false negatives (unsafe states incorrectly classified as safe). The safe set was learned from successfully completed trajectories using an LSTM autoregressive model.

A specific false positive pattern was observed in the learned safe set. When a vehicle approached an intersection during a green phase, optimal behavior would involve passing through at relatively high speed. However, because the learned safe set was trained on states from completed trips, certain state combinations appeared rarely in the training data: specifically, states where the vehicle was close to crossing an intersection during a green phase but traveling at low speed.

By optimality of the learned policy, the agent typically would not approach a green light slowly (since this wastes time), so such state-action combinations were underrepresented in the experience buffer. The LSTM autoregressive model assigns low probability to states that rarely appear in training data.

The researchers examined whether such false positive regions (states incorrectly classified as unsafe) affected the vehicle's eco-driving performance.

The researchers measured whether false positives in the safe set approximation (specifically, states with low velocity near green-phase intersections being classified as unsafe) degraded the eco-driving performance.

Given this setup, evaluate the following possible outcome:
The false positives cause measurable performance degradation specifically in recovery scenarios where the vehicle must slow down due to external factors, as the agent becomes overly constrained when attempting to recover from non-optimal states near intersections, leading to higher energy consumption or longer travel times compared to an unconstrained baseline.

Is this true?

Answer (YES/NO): NO